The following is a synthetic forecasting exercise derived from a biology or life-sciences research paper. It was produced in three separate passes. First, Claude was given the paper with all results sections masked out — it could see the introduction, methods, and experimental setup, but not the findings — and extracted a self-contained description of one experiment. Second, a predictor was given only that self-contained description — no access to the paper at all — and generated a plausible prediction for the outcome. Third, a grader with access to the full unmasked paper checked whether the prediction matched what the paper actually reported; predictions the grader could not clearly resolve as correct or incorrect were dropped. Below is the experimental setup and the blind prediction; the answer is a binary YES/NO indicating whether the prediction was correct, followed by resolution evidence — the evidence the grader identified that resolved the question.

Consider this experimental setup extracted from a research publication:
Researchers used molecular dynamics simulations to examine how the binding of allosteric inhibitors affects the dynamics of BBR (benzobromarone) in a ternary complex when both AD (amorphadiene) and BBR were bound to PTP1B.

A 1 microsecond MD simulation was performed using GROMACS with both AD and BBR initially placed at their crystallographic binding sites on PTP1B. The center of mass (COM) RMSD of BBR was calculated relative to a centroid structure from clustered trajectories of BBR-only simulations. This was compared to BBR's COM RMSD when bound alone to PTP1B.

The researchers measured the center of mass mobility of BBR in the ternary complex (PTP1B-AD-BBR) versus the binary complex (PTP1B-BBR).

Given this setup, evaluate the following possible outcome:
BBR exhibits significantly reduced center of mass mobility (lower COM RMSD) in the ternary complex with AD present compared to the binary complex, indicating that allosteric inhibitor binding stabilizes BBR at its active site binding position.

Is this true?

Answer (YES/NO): NO